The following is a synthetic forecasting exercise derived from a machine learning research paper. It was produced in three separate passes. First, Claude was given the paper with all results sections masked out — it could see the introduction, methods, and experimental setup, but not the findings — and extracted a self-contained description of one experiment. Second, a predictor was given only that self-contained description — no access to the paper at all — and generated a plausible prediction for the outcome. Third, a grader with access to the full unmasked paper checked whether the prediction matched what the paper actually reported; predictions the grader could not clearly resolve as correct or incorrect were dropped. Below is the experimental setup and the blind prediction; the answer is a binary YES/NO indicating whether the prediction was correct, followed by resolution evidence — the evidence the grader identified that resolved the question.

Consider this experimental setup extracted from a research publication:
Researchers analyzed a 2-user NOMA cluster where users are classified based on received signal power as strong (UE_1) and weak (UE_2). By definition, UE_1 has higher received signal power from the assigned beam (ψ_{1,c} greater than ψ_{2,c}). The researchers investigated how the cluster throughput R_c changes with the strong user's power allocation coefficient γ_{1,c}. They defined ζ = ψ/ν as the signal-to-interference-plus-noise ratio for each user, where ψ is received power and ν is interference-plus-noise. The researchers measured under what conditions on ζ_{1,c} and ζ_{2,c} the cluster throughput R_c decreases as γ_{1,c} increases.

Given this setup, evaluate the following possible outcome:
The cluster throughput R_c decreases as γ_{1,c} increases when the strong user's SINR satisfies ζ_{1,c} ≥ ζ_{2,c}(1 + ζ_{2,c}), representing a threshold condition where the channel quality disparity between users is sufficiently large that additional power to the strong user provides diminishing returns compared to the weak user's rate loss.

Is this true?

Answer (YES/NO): NO